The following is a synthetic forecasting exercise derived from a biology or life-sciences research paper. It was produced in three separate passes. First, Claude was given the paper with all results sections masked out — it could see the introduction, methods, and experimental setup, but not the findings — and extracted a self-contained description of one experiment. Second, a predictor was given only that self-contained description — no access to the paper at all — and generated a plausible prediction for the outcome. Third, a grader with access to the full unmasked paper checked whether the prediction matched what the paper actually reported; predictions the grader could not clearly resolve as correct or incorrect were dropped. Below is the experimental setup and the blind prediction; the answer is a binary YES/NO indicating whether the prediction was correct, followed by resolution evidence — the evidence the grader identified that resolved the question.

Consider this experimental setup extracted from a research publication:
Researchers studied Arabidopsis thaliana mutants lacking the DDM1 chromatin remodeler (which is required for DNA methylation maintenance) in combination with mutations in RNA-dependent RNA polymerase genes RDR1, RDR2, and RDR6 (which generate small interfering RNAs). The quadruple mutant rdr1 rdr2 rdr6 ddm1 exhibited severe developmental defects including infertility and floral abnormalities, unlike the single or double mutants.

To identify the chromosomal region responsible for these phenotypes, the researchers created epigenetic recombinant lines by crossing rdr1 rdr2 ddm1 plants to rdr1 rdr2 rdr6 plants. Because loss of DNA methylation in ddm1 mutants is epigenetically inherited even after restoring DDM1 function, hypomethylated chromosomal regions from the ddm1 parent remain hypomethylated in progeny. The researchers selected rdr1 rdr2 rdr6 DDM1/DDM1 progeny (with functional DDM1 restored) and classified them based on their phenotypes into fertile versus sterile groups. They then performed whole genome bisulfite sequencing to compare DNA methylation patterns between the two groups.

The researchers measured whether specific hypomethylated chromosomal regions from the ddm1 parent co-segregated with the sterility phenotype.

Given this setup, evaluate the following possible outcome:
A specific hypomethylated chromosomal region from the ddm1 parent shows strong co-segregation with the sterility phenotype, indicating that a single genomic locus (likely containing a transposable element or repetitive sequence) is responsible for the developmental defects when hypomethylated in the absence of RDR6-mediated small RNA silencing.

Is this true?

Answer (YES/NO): YES